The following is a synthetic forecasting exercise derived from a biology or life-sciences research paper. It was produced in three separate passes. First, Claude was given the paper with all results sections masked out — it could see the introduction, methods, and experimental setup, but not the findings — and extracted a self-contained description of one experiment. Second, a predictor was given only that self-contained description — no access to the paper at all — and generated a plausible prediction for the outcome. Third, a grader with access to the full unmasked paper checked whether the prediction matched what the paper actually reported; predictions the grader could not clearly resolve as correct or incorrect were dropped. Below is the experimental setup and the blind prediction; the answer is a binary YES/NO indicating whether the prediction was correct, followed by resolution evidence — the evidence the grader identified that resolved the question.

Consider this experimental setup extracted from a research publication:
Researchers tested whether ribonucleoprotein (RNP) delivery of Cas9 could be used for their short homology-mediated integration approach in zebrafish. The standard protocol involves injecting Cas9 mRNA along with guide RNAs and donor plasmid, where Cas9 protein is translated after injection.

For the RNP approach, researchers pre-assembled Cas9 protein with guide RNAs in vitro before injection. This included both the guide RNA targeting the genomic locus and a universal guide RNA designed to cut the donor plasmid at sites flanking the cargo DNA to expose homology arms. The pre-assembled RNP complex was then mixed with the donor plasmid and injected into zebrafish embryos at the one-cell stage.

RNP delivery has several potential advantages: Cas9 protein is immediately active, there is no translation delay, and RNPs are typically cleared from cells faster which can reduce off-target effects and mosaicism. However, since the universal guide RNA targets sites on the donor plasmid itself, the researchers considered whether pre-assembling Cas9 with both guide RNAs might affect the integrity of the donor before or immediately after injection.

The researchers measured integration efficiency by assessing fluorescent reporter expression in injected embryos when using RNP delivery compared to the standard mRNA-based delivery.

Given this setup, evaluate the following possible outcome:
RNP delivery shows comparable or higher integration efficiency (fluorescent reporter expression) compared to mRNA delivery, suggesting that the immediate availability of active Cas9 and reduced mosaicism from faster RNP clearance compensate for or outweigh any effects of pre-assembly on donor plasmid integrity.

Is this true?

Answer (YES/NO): NO